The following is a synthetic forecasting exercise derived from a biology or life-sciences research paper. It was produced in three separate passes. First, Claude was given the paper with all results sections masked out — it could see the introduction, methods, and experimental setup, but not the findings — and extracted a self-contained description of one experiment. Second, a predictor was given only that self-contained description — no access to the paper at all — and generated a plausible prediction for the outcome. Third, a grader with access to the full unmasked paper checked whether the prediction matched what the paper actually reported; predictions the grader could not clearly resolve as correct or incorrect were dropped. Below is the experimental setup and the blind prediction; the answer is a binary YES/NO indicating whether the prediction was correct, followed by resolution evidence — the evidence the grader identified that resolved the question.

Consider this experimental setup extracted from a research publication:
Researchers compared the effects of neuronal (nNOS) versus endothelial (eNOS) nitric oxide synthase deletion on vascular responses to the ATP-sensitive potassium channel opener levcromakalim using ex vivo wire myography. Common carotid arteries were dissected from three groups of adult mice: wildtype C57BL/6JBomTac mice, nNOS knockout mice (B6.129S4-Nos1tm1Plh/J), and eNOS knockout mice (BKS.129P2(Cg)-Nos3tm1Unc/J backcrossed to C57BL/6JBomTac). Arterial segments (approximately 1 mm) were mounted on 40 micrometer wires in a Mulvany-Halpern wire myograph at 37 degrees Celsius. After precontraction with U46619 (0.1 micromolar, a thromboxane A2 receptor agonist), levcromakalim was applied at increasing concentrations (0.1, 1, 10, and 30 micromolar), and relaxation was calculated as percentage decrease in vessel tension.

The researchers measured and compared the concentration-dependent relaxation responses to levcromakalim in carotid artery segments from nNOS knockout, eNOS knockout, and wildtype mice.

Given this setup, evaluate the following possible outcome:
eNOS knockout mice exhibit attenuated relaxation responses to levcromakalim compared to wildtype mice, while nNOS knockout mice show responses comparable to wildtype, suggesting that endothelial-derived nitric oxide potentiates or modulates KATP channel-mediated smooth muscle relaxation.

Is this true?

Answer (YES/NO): YES